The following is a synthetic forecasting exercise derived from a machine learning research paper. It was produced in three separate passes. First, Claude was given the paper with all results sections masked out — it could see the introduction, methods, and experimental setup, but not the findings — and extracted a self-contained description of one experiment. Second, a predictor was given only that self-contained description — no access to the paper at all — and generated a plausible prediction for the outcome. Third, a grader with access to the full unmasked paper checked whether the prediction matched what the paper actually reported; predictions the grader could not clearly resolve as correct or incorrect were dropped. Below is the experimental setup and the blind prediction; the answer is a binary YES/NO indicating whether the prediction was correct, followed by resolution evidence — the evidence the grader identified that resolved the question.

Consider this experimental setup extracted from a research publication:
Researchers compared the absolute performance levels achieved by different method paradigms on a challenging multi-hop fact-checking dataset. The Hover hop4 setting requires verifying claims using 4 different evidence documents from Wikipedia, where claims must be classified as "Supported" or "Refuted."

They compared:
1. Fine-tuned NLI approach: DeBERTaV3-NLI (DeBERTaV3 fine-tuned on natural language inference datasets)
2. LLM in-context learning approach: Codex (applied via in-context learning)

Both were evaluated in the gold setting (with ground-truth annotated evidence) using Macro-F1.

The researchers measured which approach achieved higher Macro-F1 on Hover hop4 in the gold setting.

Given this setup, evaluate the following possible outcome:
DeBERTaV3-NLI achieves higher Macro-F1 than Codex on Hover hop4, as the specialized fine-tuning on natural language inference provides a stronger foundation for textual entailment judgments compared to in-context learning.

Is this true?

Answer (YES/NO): NO